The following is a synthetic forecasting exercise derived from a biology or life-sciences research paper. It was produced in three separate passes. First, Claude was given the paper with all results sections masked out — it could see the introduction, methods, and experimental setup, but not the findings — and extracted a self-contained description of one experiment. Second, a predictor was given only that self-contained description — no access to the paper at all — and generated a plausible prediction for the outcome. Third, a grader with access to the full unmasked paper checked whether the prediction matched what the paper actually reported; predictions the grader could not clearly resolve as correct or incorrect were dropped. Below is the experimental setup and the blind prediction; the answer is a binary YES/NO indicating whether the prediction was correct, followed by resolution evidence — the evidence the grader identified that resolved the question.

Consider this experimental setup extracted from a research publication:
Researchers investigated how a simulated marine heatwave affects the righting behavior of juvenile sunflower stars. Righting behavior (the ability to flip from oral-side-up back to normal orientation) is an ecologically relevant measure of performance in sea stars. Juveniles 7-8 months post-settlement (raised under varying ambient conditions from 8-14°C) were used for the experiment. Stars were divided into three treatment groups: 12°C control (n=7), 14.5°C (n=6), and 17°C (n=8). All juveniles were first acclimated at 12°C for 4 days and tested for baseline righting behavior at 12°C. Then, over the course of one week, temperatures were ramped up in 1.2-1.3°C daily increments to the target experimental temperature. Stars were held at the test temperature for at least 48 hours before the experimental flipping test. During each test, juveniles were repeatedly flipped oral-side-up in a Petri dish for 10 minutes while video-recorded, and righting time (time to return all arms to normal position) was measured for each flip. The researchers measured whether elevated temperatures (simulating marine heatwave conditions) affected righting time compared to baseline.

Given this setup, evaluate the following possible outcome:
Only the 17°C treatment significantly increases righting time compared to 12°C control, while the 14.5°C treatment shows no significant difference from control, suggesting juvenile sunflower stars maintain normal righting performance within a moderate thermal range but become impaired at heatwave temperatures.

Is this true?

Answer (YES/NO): NO